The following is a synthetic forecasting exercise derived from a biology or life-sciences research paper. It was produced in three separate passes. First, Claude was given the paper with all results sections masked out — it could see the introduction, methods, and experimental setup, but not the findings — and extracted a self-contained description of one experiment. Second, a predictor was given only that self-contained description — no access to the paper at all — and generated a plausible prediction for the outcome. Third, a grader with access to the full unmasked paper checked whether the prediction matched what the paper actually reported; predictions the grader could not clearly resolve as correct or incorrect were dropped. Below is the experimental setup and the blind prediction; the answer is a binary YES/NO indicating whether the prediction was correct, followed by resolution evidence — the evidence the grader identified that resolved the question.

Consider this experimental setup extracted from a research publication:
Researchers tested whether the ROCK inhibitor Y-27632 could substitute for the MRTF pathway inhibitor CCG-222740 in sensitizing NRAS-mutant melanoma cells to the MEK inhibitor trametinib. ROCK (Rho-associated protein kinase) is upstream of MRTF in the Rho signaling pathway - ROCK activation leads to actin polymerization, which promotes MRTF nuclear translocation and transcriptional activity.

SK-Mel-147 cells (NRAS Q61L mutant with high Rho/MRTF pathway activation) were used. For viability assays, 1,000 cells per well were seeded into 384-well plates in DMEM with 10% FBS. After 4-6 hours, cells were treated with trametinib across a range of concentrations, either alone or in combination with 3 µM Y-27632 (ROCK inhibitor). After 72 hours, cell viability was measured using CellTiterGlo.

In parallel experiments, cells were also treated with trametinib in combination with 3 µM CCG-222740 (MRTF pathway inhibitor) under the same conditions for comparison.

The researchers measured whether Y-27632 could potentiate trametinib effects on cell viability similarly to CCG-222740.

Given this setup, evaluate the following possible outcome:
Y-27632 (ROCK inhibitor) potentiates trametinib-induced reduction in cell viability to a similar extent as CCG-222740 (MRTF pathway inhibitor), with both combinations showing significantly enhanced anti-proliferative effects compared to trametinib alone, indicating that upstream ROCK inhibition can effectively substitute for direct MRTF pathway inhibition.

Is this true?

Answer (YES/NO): NO